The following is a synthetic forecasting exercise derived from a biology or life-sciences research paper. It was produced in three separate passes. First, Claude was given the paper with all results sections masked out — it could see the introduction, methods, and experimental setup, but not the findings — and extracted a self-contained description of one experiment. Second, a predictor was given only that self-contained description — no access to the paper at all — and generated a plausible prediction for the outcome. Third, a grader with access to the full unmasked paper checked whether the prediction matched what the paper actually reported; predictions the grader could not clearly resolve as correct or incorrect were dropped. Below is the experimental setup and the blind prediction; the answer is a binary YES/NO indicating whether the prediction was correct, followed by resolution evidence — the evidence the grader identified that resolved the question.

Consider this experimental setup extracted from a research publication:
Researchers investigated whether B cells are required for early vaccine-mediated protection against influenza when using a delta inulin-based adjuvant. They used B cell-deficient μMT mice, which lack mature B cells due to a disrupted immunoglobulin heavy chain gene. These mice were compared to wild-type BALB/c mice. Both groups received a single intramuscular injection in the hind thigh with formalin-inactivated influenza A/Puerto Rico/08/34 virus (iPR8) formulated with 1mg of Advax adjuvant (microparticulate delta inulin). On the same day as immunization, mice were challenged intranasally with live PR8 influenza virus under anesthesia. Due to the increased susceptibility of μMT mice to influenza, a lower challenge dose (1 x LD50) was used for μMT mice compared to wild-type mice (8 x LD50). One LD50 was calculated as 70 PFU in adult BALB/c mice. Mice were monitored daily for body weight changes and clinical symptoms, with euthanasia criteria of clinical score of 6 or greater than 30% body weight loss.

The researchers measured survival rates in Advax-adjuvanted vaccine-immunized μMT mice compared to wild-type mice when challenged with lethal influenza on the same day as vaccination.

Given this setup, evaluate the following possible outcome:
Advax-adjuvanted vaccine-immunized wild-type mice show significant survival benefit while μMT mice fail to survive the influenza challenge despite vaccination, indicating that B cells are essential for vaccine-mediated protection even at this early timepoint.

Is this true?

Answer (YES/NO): YES